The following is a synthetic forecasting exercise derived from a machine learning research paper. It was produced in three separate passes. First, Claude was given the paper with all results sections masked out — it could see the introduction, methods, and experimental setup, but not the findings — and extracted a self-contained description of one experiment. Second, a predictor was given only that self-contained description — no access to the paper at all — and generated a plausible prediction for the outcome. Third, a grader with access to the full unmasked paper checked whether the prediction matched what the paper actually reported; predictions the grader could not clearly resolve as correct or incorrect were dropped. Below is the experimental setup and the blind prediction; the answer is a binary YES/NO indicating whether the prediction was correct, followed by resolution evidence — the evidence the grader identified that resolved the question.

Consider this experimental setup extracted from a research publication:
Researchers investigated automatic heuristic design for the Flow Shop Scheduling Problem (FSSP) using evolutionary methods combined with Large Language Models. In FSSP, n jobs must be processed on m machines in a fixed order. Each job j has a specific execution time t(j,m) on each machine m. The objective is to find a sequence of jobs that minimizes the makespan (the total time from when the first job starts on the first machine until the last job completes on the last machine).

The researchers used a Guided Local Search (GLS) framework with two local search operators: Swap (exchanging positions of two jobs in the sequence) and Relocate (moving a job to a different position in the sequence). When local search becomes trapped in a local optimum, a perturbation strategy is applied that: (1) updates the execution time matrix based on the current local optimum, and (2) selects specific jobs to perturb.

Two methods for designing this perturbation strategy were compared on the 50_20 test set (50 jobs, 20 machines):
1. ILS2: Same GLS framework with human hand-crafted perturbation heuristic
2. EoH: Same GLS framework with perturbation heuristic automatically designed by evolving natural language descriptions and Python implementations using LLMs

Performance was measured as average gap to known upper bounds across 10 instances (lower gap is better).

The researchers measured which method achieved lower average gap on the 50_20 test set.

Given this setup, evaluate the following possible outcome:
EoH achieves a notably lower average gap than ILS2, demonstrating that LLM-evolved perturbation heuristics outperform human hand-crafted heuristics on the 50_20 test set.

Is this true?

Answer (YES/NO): NO